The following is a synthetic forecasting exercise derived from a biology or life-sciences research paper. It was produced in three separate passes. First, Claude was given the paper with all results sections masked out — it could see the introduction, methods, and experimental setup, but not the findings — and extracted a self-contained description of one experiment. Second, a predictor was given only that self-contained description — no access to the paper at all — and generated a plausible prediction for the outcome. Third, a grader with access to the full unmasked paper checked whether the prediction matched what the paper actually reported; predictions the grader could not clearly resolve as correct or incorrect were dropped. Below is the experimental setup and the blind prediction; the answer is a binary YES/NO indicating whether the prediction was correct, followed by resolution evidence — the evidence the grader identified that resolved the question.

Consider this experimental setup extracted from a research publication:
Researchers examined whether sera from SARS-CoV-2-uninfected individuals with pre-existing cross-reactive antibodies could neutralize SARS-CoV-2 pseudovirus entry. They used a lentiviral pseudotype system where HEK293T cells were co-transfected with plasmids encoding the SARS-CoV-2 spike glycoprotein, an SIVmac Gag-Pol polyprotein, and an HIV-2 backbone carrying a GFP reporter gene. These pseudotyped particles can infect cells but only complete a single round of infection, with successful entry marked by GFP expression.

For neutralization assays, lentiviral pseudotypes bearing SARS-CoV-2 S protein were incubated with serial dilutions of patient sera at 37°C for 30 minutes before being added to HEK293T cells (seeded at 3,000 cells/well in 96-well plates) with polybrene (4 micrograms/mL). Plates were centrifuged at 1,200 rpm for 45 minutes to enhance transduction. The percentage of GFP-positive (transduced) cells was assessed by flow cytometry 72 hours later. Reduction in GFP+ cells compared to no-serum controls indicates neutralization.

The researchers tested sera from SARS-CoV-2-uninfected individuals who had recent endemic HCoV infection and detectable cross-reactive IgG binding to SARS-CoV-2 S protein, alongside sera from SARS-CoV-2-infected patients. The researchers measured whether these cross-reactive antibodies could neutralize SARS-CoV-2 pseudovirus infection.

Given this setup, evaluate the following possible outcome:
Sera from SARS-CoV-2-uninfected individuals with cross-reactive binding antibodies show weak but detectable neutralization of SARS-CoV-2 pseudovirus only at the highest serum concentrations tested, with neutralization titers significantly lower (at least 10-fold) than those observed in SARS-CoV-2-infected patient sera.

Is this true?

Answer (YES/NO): NO